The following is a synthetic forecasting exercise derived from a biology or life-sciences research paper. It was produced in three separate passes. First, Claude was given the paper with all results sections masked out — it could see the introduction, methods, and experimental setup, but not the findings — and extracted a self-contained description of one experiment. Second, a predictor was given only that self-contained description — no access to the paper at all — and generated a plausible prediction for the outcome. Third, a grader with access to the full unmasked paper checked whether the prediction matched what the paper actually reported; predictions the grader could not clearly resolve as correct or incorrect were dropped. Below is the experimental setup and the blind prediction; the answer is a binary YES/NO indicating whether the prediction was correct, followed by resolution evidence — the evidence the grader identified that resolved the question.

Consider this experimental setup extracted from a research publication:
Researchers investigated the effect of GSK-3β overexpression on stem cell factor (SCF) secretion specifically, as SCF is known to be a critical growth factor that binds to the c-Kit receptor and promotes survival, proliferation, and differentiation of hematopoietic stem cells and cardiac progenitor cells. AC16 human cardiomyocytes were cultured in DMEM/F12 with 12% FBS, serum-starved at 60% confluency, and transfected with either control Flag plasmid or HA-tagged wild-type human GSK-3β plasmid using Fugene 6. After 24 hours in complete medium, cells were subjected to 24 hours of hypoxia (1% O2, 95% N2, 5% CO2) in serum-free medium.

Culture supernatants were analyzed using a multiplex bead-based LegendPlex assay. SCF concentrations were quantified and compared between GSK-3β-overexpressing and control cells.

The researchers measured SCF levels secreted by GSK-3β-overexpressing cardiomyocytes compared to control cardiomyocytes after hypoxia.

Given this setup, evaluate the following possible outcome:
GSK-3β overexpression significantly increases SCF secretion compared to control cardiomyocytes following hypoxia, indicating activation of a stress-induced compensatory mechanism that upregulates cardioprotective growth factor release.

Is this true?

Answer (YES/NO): NO